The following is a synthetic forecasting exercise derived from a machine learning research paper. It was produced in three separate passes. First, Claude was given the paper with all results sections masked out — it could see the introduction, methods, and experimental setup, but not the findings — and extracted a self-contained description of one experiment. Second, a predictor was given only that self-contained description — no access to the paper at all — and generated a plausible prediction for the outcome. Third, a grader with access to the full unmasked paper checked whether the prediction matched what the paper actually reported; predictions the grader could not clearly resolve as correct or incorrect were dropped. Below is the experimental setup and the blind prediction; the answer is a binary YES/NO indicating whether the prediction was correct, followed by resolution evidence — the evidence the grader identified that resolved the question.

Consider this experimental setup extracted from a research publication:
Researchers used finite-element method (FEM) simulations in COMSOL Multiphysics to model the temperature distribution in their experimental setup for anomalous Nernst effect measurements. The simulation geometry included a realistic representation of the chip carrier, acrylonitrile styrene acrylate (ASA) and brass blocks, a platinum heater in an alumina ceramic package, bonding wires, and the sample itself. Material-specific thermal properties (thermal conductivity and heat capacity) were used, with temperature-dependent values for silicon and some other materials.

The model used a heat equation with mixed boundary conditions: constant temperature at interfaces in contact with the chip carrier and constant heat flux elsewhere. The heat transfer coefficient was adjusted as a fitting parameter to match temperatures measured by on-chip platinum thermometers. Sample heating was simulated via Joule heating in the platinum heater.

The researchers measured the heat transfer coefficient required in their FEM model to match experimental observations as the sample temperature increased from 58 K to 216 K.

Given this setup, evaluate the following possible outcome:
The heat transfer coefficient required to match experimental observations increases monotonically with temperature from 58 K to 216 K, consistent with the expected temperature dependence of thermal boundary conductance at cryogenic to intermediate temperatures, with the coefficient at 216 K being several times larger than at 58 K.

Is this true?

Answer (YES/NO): YES